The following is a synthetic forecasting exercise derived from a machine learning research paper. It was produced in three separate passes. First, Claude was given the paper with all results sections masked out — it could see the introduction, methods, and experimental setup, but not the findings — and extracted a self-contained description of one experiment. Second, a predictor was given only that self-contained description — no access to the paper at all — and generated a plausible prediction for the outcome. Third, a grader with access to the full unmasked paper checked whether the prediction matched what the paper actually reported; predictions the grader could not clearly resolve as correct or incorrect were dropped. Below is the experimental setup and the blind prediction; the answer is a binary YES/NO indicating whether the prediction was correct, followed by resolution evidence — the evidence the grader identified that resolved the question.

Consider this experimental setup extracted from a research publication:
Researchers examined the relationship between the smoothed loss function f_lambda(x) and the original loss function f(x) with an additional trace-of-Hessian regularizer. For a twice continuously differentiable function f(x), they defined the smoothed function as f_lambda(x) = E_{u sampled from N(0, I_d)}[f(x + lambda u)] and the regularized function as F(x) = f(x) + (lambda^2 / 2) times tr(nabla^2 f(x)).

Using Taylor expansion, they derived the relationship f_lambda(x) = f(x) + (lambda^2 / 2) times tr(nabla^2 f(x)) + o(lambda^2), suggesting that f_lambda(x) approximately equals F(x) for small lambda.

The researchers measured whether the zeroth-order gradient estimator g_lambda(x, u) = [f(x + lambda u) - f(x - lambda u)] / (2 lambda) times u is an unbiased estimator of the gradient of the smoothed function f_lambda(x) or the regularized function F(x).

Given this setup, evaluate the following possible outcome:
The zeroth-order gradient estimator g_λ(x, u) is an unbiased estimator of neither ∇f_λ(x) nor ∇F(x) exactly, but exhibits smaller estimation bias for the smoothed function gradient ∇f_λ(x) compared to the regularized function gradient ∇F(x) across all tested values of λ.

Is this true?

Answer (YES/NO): NO